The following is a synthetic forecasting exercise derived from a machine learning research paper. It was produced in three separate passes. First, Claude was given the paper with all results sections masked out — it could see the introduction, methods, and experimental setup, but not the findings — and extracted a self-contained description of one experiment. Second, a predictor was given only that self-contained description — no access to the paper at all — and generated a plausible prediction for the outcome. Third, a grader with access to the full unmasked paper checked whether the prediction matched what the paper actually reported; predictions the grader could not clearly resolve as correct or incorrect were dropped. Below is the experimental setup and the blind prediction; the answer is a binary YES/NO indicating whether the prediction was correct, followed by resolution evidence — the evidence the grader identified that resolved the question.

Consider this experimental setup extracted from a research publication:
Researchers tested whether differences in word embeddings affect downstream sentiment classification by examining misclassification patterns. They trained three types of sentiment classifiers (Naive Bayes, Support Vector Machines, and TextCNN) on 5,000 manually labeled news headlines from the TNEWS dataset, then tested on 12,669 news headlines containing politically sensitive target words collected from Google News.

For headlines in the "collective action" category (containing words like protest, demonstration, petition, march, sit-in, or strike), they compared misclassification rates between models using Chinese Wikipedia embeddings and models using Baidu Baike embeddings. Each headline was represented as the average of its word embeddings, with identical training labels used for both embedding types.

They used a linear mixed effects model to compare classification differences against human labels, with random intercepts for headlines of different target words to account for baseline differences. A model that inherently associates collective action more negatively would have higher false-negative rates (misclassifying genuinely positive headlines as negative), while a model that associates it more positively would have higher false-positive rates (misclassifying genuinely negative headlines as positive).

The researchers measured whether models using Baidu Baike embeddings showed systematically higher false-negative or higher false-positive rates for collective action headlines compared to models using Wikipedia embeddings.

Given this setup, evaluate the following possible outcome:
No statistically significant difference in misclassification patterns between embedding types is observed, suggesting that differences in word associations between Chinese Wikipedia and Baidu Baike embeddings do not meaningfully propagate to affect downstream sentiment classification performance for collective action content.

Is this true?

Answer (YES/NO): NO